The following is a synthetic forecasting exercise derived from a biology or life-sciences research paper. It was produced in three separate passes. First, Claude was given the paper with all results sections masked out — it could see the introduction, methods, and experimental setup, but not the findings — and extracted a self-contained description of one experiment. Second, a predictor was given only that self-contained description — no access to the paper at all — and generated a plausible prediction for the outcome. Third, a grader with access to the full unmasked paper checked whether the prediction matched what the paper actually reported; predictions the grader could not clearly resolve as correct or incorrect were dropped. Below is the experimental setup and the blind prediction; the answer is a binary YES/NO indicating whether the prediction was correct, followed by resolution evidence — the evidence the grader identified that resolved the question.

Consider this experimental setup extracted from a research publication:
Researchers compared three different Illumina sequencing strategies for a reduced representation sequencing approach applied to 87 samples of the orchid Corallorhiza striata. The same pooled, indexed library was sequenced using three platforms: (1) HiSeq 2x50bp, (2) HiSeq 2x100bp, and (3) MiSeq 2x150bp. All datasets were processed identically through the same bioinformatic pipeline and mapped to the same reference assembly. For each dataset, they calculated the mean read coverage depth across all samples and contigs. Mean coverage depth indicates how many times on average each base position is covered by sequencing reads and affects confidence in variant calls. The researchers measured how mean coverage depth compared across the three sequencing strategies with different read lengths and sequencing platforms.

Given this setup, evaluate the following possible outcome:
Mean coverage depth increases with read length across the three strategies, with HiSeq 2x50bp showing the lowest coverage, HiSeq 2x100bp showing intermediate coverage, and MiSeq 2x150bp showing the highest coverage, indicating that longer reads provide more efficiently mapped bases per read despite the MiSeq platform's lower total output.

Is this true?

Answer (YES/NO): NO